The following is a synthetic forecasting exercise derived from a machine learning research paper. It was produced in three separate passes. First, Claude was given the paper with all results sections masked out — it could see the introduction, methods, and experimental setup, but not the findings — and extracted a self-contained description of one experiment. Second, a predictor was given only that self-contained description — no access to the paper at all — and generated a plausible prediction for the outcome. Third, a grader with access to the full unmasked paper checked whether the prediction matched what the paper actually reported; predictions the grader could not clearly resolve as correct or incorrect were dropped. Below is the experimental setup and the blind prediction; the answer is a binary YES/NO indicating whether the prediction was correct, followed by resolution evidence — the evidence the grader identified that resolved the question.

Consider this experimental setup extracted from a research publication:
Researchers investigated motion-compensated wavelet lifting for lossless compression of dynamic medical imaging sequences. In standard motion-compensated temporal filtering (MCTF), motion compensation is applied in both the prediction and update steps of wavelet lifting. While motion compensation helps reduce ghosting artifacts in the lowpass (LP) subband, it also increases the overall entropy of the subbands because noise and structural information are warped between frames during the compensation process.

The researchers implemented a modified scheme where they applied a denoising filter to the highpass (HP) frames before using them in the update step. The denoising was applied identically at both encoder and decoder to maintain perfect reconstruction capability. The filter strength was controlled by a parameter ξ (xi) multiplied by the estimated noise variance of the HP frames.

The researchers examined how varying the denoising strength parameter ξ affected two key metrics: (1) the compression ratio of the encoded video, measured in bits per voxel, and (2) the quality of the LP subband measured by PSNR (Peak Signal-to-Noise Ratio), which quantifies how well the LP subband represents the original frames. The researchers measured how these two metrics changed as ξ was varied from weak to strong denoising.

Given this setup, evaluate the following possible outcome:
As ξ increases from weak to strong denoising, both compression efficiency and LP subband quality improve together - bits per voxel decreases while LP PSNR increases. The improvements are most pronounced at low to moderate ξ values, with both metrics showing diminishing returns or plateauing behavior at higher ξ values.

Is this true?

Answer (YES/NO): NO